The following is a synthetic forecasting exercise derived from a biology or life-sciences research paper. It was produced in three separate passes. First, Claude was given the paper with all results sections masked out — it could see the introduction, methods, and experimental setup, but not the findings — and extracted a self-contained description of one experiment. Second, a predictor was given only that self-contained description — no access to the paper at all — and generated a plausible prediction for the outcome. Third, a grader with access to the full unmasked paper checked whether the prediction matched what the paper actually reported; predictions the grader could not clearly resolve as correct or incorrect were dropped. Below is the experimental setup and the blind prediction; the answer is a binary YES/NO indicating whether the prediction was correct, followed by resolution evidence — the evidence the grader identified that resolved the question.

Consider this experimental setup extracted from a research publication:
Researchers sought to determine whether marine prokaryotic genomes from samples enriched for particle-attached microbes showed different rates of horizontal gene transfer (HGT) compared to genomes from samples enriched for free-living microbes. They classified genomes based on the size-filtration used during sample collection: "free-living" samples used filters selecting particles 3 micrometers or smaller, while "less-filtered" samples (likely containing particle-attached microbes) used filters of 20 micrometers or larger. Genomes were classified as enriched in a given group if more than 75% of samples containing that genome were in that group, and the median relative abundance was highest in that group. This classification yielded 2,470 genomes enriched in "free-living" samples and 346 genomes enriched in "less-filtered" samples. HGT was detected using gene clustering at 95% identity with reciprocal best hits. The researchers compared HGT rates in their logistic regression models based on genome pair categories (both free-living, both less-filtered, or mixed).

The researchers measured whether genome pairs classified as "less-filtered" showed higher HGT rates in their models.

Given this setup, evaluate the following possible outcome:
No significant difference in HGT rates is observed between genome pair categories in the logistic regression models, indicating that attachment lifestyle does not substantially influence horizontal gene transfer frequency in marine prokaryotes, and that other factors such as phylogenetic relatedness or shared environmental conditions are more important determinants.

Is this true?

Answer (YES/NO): NO